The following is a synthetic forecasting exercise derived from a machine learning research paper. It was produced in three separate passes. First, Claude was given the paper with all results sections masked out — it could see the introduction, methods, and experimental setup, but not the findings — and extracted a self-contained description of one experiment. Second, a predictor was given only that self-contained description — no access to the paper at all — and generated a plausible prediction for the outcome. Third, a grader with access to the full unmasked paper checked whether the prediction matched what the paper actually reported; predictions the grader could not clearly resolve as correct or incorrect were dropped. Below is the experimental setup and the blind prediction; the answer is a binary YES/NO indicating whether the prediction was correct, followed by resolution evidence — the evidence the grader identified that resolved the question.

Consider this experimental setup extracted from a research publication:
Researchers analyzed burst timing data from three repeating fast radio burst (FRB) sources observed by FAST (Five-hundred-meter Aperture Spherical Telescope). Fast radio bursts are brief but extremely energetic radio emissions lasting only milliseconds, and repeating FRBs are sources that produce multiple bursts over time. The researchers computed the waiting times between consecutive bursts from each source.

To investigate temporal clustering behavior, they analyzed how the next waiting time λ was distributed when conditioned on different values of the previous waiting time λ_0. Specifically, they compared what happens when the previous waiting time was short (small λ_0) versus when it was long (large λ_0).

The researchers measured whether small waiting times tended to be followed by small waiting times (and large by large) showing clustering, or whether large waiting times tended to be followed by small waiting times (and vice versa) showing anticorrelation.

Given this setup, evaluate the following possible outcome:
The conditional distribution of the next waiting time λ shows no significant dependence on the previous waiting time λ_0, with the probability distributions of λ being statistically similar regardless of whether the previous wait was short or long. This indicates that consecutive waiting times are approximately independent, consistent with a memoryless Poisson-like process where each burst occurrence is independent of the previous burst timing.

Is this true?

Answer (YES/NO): NO